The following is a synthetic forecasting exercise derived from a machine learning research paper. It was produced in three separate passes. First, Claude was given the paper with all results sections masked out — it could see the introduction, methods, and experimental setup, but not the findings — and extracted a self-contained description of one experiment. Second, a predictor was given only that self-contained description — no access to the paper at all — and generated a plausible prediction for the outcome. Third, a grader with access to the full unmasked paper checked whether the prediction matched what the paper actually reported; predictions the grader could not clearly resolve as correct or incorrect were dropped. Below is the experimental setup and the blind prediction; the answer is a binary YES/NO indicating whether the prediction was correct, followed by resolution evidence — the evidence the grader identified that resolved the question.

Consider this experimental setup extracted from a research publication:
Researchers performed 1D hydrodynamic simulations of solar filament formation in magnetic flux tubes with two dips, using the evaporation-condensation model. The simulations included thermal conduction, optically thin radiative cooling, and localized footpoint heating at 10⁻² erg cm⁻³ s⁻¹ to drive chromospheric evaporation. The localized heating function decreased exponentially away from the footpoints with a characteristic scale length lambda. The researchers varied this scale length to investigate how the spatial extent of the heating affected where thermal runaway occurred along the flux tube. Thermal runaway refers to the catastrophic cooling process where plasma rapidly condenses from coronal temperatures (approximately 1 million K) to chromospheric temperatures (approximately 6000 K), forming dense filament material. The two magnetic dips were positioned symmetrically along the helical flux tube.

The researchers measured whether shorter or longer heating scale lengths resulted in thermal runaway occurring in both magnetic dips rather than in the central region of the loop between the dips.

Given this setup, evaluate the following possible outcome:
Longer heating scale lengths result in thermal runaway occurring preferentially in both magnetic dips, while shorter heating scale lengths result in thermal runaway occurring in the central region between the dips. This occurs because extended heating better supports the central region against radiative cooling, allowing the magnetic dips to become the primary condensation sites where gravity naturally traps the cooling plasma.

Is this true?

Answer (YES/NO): NO